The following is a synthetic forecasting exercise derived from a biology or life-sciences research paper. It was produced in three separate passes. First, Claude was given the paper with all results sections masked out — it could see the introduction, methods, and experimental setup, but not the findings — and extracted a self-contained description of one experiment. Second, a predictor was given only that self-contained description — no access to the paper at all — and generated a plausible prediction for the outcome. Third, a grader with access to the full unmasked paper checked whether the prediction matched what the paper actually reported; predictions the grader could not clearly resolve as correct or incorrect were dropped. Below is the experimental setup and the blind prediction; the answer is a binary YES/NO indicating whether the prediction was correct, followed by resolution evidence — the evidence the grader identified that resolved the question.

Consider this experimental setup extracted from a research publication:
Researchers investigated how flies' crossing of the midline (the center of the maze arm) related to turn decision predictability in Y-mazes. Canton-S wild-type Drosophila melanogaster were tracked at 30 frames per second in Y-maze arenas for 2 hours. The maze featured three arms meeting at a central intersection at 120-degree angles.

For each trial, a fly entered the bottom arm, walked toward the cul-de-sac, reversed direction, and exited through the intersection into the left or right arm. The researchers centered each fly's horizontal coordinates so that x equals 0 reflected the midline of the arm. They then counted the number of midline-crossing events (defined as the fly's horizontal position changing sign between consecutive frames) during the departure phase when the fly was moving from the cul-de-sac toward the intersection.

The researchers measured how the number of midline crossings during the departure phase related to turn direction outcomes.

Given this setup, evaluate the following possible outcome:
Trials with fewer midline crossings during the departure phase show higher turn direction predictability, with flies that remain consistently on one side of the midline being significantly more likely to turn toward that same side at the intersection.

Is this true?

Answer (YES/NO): NO